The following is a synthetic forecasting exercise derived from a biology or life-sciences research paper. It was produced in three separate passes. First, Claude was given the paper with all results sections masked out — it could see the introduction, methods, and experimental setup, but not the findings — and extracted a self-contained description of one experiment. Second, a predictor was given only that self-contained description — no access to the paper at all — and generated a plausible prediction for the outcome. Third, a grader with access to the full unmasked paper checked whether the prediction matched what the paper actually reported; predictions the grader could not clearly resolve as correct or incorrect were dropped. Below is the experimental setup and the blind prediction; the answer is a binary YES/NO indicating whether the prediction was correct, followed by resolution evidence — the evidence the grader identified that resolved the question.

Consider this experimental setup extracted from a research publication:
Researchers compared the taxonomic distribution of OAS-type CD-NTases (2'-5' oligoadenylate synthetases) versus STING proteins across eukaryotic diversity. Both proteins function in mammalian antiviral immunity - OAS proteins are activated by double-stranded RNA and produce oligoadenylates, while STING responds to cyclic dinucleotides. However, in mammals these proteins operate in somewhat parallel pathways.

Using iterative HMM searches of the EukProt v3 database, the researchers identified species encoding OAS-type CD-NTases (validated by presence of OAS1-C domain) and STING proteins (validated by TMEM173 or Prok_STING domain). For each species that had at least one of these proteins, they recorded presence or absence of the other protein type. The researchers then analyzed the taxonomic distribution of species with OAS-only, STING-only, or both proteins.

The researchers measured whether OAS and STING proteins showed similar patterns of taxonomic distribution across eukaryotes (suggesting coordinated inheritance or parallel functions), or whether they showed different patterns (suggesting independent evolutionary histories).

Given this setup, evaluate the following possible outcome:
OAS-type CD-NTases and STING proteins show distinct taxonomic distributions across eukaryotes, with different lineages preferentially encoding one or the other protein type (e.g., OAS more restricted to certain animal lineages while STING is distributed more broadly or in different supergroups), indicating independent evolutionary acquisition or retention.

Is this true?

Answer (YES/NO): NO